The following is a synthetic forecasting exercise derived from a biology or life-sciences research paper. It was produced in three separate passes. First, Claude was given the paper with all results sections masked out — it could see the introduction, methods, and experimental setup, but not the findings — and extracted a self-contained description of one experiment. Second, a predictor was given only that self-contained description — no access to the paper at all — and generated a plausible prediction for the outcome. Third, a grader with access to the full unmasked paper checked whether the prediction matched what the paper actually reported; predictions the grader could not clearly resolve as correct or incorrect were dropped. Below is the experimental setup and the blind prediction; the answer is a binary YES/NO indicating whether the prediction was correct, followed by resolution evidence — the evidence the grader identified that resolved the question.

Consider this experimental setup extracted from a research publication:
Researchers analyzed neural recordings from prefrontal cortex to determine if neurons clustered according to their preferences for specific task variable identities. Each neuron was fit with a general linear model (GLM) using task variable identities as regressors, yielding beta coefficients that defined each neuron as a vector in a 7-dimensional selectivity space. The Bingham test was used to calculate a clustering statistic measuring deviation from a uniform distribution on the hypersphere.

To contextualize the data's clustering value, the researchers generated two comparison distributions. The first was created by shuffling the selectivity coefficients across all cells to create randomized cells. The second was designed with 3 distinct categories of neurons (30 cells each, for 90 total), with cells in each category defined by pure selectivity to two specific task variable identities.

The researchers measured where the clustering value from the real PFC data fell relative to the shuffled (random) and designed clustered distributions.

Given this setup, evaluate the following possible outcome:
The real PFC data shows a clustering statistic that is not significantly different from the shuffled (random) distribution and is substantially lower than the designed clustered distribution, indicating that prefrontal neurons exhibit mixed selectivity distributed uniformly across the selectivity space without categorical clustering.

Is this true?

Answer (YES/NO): NO